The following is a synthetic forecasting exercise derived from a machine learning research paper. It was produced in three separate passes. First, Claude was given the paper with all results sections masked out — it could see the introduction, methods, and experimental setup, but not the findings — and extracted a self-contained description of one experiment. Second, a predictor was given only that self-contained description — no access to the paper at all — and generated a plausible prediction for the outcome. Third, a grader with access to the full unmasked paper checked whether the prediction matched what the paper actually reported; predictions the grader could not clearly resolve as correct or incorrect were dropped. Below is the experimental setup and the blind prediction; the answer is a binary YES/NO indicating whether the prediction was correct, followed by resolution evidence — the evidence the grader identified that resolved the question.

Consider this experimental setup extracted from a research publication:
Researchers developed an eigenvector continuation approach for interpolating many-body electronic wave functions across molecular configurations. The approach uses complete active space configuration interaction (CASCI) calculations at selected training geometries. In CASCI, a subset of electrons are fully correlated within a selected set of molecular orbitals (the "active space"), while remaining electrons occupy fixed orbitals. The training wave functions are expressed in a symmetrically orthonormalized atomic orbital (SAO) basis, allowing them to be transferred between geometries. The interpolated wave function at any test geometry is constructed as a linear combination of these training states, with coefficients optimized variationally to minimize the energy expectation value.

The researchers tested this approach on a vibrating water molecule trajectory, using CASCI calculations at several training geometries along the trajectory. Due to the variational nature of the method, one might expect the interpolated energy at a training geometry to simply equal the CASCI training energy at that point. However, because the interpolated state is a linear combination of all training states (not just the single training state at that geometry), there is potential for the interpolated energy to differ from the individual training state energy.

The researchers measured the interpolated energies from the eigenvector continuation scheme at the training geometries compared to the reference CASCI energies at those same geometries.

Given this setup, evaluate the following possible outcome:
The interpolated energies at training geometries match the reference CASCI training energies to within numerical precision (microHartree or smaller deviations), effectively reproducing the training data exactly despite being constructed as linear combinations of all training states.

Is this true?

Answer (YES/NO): NO